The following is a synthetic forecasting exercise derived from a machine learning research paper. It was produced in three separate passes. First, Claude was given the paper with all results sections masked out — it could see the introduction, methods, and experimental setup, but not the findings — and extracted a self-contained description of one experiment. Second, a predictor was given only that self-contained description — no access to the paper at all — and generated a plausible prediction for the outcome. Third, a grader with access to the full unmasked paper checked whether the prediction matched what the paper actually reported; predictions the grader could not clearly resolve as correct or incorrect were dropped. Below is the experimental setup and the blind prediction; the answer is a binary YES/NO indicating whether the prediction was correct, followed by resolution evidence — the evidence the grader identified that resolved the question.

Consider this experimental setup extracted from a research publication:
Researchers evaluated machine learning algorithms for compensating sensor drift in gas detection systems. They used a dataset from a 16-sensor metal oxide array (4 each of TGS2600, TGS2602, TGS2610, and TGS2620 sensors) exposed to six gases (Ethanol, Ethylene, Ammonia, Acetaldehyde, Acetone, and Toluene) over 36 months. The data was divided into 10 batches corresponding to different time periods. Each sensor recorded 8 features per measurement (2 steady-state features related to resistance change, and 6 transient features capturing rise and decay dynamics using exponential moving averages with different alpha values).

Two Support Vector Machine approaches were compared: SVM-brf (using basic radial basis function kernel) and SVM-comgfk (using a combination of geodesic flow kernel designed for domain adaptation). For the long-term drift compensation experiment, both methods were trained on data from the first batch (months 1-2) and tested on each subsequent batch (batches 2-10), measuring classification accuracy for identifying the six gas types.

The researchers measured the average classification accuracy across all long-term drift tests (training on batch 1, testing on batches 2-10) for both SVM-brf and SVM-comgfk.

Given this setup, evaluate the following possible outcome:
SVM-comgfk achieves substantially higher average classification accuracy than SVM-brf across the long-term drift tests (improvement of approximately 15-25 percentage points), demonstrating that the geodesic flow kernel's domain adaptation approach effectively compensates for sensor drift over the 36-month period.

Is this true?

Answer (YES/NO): YES